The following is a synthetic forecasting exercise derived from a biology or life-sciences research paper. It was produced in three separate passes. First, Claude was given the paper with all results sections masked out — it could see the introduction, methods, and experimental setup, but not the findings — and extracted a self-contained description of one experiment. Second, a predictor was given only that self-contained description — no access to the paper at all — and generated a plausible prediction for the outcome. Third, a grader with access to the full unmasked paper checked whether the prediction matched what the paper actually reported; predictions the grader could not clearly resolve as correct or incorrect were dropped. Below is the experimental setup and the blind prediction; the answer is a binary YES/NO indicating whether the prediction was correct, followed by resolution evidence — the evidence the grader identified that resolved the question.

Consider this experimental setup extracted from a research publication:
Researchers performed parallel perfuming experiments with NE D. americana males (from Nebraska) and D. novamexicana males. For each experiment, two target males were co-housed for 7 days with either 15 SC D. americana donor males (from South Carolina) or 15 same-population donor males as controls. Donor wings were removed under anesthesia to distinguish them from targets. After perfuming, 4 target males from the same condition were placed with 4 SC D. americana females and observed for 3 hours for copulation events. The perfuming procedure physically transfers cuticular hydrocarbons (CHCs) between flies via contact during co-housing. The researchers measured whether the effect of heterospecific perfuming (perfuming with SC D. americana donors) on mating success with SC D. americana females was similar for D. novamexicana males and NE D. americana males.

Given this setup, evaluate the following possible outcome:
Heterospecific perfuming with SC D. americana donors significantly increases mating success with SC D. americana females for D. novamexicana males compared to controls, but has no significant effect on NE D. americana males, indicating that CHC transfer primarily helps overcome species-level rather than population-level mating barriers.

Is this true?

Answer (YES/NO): YES